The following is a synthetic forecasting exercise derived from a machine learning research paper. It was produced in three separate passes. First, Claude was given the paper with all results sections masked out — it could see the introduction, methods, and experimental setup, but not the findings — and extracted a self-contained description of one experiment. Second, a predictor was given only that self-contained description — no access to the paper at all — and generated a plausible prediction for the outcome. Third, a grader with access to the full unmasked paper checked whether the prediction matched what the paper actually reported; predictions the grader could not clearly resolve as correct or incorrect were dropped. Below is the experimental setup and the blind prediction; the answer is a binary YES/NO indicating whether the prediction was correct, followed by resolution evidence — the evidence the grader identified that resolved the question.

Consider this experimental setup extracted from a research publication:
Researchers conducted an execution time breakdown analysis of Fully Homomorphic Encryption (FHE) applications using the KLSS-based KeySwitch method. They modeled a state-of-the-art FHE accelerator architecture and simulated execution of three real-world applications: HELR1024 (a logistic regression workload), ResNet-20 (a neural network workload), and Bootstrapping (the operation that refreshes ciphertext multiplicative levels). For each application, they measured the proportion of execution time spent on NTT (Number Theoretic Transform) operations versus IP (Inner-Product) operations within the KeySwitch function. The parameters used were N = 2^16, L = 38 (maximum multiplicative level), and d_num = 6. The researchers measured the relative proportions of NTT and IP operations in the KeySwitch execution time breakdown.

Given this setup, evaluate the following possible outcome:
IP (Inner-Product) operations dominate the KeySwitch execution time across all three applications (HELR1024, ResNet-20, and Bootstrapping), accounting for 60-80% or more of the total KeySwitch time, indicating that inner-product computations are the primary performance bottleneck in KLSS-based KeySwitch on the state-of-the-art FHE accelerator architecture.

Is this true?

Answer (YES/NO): NO